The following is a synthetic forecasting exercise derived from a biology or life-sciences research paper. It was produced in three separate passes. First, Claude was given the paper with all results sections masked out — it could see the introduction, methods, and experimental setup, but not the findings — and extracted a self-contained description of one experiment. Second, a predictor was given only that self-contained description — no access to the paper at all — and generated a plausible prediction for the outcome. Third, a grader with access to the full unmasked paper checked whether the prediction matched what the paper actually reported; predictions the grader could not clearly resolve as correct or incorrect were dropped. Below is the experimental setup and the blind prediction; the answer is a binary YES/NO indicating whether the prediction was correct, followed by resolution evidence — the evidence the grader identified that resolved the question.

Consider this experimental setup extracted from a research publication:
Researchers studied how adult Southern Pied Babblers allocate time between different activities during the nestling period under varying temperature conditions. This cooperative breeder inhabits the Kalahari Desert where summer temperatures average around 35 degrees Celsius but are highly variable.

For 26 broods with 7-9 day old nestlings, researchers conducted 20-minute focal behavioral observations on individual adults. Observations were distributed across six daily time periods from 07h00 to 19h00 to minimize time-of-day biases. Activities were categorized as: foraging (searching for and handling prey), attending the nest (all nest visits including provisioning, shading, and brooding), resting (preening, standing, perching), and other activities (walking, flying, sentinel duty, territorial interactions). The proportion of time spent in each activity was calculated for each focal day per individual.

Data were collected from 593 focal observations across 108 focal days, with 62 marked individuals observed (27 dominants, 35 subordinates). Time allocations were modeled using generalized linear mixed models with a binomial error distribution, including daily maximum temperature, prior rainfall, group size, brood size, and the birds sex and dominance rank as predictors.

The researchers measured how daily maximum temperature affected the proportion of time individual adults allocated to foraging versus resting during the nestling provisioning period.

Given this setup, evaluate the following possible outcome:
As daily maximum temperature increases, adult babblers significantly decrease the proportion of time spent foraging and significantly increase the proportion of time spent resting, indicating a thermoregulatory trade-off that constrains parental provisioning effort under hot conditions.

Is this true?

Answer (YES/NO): NO